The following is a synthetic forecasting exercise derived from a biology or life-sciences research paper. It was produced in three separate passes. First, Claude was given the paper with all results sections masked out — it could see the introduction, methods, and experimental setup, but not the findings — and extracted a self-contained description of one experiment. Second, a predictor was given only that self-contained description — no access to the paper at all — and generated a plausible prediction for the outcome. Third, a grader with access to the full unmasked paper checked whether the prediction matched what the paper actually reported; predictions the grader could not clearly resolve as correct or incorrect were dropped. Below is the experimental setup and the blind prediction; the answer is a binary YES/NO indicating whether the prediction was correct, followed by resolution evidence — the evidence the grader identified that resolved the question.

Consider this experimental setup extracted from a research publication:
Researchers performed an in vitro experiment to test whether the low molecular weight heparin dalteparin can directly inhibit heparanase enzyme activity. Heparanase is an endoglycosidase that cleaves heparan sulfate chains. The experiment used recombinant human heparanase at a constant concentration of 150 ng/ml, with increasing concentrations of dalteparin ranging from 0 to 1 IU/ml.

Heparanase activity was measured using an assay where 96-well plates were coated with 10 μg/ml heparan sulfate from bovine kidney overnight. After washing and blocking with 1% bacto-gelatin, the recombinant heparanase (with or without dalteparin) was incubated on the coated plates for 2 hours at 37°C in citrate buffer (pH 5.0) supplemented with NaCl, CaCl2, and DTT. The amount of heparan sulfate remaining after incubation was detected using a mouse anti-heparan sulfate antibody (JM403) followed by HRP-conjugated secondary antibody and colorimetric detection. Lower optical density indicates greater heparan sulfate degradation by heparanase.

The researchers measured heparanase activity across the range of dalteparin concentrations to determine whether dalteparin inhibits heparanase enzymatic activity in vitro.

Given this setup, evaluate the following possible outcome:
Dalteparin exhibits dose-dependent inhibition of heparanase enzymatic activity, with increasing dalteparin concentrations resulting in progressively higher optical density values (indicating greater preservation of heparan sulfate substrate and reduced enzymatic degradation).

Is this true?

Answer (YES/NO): YES